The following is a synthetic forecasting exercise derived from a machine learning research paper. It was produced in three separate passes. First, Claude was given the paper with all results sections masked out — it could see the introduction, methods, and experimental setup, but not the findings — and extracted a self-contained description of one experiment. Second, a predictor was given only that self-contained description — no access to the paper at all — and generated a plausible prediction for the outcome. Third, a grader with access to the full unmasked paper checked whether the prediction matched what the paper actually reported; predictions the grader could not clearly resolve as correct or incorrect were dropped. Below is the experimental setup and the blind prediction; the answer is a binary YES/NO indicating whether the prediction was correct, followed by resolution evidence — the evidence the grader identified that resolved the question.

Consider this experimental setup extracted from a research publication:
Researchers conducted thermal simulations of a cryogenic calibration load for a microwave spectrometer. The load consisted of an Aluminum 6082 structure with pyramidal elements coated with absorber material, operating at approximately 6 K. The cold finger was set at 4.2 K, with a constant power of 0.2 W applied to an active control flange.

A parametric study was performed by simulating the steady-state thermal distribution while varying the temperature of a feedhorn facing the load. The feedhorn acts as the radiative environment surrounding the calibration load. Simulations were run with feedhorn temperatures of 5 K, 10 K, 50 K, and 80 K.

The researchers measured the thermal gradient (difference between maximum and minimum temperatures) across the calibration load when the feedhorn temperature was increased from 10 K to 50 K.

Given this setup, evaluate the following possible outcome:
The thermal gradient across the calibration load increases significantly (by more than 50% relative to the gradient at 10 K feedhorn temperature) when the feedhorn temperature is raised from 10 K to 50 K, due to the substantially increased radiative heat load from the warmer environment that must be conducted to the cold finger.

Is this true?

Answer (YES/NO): YES